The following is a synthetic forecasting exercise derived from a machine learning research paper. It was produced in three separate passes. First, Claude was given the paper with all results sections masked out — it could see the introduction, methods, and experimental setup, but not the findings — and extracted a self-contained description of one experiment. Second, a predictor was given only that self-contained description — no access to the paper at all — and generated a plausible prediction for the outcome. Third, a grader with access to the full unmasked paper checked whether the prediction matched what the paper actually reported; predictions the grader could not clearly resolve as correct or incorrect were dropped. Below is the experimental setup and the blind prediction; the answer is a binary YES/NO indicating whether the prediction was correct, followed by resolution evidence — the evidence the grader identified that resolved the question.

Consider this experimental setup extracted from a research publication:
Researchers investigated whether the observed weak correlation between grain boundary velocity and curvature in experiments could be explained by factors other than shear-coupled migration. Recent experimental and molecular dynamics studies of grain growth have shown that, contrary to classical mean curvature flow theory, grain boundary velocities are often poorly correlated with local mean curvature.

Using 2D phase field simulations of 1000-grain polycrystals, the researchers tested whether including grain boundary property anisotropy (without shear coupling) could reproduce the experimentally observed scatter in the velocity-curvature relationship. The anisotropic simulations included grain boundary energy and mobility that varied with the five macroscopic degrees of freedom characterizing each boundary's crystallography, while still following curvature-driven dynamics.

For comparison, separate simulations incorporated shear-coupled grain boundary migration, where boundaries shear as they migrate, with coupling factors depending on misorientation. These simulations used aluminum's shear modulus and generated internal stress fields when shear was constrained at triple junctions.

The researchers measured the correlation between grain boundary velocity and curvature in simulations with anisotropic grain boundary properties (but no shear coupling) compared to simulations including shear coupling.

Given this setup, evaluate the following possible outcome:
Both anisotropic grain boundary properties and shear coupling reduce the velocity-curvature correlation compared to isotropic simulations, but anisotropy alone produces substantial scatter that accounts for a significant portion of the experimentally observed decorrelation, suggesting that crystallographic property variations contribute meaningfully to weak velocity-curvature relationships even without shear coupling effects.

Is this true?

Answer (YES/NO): NO